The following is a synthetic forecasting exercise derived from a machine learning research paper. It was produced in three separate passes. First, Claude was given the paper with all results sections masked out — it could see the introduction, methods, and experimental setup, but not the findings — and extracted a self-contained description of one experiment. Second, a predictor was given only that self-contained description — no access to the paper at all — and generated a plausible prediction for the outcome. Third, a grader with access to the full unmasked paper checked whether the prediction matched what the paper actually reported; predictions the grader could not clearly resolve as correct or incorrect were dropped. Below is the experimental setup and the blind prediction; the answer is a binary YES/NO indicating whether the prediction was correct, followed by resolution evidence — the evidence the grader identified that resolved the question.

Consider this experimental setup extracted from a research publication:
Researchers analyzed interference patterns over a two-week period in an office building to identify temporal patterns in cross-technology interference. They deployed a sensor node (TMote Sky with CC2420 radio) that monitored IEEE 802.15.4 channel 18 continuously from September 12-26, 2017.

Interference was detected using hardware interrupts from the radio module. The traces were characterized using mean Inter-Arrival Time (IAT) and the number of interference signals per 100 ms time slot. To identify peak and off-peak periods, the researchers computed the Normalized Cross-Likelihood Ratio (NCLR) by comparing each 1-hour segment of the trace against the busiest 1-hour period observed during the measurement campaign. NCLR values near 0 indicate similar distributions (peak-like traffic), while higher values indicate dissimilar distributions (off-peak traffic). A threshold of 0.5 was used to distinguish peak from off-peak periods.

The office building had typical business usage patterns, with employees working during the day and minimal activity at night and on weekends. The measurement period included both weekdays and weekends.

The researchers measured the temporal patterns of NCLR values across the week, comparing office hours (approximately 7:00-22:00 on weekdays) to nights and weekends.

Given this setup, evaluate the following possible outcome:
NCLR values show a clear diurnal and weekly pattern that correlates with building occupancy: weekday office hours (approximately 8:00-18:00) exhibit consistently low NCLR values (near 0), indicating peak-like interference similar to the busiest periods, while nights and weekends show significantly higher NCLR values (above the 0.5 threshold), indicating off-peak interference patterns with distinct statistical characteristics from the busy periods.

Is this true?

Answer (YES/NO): NO